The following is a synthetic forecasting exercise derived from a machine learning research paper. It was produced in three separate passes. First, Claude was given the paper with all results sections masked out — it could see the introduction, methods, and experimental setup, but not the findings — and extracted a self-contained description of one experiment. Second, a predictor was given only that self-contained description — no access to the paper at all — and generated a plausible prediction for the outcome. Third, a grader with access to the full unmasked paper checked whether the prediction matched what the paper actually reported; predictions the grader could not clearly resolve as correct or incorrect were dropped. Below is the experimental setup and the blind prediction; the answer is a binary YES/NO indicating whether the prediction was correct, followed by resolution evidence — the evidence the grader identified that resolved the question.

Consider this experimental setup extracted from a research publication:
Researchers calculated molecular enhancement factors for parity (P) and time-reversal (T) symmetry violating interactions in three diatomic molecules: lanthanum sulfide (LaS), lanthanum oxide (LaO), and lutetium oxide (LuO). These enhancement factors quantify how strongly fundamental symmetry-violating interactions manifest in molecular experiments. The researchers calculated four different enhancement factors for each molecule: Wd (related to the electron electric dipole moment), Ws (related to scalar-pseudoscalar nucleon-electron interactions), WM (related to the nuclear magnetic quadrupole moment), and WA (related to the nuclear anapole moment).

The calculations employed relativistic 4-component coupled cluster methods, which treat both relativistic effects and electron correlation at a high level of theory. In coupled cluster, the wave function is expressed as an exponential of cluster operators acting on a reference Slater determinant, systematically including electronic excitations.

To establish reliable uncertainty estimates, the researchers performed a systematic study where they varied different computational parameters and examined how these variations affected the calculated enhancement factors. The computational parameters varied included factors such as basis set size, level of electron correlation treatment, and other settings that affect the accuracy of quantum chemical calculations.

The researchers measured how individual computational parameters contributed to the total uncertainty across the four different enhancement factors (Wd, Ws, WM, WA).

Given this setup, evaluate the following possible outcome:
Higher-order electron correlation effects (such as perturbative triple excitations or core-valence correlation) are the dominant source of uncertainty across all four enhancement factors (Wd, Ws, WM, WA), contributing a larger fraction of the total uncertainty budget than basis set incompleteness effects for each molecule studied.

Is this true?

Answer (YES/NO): NO